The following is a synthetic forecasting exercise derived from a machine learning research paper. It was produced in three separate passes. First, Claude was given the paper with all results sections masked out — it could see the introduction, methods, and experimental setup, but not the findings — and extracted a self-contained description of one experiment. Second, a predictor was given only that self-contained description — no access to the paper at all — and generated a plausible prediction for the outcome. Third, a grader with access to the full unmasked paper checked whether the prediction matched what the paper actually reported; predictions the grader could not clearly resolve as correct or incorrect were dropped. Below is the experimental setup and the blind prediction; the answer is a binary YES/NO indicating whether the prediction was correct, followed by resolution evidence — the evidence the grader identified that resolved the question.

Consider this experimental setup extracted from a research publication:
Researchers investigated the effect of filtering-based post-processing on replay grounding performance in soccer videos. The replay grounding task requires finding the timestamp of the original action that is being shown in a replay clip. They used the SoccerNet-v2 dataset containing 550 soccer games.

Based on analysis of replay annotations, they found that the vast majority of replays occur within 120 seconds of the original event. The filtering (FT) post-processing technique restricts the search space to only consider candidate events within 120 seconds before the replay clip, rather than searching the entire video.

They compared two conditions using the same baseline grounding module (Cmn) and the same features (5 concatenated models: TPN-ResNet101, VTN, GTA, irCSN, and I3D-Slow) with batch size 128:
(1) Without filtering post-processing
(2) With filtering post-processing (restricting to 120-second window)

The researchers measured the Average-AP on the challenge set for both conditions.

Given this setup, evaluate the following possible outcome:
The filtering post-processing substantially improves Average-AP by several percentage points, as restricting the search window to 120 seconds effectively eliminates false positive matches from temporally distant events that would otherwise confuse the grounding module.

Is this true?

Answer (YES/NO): YES